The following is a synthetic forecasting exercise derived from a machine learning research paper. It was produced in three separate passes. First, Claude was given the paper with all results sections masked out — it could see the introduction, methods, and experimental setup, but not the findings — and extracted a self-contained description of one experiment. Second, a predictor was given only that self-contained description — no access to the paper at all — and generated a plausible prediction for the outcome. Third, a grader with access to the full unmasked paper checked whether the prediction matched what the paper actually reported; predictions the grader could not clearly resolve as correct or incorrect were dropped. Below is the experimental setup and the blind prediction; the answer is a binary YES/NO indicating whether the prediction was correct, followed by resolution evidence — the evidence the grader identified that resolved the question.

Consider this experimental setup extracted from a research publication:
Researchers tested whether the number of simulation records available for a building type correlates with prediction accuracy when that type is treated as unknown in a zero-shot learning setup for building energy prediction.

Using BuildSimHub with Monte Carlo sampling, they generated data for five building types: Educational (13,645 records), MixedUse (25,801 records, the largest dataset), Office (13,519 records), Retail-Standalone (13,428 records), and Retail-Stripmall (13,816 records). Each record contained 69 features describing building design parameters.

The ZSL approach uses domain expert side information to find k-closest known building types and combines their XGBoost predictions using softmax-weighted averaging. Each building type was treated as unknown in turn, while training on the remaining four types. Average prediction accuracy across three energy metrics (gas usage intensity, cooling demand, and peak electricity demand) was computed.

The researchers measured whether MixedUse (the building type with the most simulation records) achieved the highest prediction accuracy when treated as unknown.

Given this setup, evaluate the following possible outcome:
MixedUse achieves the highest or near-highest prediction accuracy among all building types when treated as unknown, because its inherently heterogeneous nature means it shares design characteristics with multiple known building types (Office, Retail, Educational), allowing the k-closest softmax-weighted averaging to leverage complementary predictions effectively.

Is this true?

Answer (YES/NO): NO